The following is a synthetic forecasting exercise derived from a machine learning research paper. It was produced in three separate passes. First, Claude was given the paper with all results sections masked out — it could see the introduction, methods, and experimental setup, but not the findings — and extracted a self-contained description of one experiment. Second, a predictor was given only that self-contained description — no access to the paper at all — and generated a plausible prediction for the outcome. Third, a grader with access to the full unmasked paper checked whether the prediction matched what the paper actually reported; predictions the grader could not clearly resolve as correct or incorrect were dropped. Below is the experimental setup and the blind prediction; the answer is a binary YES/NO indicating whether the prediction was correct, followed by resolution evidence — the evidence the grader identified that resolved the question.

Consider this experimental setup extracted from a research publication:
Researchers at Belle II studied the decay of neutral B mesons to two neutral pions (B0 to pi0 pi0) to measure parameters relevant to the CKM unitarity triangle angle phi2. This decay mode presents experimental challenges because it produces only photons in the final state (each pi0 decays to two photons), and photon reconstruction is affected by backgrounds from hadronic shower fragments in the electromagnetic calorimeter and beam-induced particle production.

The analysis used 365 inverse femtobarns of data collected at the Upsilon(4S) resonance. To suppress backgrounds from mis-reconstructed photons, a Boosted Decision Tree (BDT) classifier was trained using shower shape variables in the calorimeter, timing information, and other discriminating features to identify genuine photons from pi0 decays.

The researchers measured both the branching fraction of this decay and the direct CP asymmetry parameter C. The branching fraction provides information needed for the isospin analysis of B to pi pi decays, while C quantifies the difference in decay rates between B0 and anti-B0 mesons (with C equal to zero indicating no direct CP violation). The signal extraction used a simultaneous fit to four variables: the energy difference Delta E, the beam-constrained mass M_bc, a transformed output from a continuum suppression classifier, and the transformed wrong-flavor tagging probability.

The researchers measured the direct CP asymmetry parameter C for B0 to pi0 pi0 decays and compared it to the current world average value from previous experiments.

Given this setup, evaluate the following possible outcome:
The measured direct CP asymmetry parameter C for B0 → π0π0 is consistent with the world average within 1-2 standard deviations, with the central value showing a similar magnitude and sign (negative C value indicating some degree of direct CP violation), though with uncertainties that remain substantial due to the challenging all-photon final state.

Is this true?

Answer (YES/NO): NO